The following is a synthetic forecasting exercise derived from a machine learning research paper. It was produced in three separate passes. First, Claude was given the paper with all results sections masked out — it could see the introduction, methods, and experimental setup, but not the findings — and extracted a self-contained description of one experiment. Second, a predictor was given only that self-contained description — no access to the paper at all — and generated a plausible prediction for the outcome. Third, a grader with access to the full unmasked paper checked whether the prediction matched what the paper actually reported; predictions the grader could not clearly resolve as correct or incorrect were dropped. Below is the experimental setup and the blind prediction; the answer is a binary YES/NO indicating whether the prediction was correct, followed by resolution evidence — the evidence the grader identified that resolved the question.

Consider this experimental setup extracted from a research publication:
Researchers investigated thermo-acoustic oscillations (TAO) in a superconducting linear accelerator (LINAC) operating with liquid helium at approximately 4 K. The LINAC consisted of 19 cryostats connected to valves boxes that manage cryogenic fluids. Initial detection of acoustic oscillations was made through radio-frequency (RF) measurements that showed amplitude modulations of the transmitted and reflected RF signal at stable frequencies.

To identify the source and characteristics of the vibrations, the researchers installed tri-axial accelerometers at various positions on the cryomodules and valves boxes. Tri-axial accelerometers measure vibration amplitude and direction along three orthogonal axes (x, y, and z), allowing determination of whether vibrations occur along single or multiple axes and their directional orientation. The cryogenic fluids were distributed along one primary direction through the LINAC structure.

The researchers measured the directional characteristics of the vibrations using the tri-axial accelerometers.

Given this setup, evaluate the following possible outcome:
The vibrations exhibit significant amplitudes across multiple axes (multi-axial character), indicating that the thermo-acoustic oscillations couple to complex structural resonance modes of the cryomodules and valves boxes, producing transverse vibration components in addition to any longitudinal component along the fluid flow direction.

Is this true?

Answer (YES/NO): NO